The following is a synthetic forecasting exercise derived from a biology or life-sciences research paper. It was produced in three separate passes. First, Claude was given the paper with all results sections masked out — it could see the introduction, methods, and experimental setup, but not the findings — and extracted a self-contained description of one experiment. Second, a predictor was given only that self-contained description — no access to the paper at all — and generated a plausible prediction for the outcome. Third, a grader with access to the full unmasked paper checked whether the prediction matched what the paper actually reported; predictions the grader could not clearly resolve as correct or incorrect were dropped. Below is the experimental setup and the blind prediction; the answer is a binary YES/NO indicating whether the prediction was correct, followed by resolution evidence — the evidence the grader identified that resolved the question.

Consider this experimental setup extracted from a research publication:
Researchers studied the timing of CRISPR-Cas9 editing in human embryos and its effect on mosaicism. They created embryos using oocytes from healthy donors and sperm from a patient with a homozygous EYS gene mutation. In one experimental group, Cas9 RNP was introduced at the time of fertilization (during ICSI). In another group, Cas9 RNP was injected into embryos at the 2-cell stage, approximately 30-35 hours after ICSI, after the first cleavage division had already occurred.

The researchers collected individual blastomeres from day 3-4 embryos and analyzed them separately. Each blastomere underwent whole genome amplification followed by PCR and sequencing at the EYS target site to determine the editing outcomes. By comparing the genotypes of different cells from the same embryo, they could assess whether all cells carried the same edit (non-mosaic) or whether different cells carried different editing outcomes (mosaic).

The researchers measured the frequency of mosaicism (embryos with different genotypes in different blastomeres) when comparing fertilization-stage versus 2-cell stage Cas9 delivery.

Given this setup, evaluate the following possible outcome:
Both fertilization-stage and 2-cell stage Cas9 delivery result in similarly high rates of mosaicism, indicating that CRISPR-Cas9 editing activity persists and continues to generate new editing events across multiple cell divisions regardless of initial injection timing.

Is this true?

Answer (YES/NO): NO